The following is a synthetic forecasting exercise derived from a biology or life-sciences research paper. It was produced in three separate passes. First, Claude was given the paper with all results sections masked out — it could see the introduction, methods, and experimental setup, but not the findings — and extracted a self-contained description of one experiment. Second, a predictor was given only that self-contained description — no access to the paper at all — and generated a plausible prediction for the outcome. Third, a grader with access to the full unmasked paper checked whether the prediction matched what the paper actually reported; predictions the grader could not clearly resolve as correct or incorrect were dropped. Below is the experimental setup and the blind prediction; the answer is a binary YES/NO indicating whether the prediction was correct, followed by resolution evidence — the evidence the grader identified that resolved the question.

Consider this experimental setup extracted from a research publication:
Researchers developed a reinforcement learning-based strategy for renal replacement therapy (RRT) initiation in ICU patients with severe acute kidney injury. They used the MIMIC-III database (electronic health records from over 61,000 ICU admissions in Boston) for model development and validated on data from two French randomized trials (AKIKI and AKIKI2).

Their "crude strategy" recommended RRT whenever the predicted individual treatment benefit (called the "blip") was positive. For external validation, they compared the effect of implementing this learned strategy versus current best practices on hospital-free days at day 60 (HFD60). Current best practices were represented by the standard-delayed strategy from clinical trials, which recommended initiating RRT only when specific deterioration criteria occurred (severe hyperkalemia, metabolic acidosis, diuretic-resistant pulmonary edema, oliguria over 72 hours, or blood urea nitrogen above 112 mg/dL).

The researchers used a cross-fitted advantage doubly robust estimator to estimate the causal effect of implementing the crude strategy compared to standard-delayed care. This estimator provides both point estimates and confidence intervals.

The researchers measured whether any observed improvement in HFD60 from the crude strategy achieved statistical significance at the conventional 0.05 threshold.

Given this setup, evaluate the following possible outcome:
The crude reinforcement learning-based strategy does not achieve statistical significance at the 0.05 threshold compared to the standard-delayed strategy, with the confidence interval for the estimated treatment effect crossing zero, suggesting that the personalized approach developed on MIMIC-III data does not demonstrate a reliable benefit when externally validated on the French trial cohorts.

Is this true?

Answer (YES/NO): YES